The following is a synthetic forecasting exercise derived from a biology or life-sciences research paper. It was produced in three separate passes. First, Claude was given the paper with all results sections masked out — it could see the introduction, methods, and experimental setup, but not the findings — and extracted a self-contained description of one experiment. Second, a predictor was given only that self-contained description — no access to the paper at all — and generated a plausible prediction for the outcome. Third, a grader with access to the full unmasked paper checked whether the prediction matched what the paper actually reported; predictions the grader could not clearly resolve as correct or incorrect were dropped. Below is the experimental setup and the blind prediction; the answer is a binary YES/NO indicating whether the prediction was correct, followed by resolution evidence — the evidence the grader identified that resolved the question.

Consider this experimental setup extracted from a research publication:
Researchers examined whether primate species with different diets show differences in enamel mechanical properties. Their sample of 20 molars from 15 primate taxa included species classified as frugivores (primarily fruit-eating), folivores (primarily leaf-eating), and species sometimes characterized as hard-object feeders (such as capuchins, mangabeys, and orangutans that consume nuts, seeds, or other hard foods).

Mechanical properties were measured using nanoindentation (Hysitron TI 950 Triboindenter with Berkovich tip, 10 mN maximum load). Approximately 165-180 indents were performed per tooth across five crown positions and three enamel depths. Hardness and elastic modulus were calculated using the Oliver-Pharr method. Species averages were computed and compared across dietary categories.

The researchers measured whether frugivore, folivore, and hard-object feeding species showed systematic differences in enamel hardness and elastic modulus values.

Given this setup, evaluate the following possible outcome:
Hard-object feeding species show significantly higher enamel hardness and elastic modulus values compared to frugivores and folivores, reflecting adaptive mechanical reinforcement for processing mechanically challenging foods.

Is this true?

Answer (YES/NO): NO